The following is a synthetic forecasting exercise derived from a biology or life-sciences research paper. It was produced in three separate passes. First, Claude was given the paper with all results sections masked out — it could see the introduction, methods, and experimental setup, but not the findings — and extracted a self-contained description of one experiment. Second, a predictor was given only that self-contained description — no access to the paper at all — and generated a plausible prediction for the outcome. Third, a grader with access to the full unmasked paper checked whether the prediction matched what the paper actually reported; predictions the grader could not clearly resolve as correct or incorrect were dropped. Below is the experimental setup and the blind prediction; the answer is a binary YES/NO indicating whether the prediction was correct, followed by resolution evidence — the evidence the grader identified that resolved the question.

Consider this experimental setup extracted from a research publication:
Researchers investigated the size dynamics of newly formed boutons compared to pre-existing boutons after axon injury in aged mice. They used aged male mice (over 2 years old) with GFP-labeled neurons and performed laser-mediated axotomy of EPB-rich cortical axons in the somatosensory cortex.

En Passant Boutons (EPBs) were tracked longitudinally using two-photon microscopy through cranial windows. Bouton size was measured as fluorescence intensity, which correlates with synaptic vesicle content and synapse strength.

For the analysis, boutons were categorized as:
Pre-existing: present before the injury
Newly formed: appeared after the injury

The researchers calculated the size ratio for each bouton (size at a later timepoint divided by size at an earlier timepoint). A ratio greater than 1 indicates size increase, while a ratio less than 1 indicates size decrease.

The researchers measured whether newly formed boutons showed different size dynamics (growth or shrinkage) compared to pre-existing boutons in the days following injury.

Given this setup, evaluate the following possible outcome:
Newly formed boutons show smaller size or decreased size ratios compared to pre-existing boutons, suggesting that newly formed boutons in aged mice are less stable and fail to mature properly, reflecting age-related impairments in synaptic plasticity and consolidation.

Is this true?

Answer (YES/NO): NO